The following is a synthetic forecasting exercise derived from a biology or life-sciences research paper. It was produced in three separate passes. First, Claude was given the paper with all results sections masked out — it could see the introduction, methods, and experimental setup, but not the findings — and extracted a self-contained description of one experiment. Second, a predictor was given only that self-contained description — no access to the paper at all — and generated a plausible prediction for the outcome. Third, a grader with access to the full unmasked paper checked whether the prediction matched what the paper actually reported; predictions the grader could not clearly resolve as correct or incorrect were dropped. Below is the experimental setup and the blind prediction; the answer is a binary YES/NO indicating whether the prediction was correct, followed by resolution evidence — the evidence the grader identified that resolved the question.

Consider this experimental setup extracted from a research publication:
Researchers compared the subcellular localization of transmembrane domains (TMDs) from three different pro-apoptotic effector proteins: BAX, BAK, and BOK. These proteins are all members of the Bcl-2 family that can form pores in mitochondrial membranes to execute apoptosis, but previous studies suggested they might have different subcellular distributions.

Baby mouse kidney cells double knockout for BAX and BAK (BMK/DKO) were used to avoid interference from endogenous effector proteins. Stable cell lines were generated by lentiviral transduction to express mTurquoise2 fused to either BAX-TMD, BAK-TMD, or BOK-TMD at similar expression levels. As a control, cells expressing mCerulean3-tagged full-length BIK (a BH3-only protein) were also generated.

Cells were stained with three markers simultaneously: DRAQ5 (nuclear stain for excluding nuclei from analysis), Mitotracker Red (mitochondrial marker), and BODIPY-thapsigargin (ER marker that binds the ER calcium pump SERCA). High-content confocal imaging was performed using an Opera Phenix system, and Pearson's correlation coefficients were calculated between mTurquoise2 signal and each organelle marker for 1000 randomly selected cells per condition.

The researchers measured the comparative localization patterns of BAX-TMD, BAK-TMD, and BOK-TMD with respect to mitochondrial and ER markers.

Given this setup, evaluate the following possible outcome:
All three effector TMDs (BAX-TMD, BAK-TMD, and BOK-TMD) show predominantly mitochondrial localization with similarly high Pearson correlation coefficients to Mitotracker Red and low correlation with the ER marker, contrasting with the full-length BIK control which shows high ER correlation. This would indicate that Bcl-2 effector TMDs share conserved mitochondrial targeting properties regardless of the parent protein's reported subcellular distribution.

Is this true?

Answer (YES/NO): NO